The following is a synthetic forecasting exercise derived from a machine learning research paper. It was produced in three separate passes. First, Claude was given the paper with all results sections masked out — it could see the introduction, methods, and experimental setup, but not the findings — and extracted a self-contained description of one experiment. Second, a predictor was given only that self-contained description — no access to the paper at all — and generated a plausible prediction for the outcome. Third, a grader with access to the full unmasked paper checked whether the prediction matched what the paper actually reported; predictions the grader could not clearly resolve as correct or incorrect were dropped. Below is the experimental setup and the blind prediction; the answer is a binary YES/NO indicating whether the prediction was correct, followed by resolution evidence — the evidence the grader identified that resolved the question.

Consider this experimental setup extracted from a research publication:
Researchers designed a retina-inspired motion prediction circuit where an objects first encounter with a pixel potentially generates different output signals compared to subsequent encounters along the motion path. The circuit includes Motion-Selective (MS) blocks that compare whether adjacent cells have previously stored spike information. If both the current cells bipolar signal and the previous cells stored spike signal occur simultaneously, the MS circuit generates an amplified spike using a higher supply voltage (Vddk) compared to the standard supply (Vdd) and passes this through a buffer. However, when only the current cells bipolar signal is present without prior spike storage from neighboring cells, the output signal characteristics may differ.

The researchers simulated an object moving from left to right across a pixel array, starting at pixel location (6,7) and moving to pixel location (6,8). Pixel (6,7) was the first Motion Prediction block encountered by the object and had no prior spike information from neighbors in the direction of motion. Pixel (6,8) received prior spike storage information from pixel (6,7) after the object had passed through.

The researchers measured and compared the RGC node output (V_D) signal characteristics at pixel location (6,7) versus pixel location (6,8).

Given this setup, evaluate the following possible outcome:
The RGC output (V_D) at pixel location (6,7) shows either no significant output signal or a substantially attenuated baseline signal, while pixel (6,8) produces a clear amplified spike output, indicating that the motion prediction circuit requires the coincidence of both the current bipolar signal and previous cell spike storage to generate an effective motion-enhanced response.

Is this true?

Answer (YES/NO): NO